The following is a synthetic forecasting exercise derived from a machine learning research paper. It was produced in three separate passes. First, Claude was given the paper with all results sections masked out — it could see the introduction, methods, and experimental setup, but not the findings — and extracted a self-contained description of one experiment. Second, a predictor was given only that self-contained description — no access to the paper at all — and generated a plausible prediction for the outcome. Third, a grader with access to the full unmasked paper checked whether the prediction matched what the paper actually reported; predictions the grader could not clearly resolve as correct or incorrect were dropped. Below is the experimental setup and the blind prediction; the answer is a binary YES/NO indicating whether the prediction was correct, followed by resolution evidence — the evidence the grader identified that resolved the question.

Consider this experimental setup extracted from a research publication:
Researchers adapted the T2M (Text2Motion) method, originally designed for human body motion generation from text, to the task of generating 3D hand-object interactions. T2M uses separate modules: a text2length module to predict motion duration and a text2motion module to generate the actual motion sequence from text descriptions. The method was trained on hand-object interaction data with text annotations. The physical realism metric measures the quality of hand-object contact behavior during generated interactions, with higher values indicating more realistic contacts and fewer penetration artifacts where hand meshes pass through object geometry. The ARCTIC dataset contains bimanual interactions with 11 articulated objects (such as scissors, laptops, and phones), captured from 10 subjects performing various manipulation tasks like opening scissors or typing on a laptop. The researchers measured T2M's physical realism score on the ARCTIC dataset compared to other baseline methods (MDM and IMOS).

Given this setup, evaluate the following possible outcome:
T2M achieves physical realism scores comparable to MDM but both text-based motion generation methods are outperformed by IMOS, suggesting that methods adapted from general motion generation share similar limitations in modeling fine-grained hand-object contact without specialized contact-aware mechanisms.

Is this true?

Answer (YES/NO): NO